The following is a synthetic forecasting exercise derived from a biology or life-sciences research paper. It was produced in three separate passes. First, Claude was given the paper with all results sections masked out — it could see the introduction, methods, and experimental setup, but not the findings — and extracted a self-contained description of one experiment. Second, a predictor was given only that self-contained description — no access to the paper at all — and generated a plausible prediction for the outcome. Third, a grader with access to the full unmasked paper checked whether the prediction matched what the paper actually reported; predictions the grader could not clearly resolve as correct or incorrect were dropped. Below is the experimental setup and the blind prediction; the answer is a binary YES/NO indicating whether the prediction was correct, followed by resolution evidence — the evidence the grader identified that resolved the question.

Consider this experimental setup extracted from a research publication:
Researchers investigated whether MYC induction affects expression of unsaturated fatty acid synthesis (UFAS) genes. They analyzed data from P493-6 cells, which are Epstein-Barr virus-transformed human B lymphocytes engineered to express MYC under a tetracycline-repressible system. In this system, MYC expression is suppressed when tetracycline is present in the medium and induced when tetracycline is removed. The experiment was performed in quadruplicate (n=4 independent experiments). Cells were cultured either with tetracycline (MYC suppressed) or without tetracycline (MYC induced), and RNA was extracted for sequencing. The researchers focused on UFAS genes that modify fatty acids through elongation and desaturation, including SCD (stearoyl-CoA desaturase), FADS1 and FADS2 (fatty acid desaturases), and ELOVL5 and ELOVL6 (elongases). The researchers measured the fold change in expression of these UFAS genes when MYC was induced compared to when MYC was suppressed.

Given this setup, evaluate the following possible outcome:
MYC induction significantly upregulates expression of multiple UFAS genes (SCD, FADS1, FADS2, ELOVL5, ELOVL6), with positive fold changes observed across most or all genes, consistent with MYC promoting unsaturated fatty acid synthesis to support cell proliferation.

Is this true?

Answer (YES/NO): YES